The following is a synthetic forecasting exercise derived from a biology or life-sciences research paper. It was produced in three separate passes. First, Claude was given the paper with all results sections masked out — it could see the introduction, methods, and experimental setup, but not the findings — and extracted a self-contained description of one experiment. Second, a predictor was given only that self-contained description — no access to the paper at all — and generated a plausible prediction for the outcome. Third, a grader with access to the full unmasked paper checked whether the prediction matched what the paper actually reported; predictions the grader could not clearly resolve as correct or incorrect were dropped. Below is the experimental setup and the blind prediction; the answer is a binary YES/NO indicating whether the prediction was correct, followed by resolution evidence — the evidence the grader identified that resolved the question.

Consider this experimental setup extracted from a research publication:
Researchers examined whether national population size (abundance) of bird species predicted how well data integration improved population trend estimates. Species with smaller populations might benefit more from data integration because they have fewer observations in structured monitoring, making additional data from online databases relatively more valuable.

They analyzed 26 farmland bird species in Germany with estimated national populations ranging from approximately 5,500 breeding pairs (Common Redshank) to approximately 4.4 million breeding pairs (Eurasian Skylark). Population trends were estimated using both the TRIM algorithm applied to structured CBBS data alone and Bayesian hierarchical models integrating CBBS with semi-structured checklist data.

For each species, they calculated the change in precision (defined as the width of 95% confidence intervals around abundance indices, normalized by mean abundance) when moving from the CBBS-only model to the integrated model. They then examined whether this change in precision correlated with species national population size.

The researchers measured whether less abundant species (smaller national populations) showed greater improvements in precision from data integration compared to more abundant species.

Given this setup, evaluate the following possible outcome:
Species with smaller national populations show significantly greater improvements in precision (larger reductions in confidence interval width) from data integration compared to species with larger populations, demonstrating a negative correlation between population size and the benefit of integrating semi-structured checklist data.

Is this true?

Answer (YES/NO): NO